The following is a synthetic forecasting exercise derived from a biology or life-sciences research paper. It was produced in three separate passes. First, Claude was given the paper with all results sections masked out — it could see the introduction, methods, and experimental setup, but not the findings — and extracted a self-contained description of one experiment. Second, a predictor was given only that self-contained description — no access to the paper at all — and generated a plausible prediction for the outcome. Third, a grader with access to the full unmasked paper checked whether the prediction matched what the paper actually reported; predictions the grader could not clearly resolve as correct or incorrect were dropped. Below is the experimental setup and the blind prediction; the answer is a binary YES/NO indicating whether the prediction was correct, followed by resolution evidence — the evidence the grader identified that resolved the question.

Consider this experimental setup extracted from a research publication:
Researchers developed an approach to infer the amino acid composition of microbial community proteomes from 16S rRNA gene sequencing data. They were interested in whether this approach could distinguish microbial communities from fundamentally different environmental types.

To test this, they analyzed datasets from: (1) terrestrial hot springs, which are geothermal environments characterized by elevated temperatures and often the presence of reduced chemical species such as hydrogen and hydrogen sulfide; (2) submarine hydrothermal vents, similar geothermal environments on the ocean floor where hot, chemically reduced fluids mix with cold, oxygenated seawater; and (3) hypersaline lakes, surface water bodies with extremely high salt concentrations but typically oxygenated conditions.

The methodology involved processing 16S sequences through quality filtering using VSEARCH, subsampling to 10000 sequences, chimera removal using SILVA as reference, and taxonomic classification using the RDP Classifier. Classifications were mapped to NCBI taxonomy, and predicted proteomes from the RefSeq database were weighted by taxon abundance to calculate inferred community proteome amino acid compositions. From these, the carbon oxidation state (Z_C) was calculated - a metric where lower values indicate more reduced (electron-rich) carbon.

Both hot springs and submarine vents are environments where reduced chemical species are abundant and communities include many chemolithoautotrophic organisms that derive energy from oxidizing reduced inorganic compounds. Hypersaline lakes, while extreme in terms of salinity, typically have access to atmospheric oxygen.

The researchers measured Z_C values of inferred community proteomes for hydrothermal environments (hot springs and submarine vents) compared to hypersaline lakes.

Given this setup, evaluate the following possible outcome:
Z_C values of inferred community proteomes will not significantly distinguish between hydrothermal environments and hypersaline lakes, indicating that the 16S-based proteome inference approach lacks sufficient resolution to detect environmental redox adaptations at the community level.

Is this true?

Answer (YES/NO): NO